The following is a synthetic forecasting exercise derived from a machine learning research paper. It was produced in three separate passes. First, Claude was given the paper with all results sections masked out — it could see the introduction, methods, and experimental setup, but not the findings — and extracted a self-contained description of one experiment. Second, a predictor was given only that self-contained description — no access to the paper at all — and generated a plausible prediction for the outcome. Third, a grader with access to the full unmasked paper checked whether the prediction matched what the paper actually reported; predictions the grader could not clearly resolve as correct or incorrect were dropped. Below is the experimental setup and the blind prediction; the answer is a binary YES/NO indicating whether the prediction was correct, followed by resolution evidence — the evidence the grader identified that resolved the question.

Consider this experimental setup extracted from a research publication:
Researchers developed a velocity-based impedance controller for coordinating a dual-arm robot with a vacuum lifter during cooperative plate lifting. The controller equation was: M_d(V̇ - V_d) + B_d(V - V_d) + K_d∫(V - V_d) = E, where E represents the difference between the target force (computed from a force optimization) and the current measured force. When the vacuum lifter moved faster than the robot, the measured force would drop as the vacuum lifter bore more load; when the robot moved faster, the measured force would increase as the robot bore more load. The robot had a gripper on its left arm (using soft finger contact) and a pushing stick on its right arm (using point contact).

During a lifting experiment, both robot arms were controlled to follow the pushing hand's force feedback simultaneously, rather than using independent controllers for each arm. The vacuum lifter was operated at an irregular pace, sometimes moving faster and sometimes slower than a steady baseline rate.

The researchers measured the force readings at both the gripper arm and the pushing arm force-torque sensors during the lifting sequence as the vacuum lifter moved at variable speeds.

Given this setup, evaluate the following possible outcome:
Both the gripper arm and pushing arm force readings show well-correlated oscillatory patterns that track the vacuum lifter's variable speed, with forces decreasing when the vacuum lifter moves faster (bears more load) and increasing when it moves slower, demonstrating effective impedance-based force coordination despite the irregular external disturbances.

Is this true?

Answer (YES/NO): NO